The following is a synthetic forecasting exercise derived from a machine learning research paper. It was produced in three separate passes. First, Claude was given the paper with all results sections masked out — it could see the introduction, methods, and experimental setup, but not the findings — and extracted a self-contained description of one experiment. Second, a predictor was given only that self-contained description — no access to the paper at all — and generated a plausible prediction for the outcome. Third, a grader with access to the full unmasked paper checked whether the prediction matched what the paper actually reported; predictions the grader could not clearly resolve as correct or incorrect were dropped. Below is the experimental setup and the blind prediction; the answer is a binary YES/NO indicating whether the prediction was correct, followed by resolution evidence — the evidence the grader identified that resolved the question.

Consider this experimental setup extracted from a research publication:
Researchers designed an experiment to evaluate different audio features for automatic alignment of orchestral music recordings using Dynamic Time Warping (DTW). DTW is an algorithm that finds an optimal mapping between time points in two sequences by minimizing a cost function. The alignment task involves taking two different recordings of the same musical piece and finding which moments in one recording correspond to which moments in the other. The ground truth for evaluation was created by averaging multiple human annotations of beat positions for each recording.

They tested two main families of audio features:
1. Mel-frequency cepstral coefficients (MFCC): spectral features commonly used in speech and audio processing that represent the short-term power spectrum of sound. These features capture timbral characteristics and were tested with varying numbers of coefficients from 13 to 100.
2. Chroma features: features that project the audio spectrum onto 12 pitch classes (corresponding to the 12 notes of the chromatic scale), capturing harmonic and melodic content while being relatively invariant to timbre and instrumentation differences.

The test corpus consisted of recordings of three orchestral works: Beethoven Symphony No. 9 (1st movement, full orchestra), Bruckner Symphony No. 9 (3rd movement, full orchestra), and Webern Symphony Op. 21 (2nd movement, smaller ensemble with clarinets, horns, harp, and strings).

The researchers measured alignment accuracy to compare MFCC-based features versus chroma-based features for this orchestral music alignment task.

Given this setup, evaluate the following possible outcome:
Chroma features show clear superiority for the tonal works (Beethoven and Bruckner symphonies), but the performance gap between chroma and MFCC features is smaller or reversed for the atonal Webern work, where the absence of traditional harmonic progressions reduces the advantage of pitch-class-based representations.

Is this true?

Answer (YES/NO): NO